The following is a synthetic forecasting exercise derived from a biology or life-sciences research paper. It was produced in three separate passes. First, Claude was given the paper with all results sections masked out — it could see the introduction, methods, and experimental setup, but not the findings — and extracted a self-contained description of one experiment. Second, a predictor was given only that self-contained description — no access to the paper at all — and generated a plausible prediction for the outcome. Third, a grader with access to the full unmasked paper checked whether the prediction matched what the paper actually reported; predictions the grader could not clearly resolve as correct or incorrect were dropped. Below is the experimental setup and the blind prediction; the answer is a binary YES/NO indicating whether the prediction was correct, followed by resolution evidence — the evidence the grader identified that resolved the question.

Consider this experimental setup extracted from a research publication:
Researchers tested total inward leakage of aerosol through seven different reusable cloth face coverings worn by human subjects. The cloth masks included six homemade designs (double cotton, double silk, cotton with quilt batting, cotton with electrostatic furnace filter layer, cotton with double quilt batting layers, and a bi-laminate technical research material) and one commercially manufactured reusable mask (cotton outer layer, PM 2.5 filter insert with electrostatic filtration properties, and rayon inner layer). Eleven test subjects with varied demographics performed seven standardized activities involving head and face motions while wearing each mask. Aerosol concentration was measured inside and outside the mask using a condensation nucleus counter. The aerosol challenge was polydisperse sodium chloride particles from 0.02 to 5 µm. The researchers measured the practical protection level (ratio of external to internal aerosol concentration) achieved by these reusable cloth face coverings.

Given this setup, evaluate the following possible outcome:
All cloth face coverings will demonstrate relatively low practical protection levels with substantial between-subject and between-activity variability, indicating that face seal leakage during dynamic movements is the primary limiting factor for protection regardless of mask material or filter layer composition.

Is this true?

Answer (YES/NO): YES